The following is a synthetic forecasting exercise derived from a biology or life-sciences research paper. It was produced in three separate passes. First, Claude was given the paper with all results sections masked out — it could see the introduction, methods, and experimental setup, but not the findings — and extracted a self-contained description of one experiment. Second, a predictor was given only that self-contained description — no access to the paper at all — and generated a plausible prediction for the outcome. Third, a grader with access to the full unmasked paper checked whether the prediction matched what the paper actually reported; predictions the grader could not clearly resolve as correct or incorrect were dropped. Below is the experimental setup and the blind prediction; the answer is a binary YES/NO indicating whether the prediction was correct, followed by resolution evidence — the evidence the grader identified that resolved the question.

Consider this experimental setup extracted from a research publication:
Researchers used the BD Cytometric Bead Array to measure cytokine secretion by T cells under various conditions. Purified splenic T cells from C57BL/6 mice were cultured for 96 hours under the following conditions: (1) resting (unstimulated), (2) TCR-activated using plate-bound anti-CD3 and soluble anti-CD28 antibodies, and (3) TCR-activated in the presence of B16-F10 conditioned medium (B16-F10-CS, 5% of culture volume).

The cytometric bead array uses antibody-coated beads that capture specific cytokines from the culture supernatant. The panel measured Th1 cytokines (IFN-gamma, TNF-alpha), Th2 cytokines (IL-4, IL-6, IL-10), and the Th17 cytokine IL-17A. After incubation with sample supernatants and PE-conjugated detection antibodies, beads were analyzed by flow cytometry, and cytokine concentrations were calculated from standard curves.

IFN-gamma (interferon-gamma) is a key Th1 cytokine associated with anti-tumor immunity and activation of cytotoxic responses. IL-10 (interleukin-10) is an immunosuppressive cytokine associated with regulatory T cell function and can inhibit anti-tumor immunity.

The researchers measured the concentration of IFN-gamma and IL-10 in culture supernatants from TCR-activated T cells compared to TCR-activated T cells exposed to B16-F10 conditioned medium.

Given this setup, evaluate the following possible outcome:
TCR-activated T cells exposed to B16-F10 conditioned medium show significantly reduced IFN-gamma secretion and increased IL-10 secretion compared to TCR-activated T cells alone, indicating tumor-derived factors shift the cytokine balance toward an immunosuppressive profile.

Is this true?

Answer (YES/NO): YES